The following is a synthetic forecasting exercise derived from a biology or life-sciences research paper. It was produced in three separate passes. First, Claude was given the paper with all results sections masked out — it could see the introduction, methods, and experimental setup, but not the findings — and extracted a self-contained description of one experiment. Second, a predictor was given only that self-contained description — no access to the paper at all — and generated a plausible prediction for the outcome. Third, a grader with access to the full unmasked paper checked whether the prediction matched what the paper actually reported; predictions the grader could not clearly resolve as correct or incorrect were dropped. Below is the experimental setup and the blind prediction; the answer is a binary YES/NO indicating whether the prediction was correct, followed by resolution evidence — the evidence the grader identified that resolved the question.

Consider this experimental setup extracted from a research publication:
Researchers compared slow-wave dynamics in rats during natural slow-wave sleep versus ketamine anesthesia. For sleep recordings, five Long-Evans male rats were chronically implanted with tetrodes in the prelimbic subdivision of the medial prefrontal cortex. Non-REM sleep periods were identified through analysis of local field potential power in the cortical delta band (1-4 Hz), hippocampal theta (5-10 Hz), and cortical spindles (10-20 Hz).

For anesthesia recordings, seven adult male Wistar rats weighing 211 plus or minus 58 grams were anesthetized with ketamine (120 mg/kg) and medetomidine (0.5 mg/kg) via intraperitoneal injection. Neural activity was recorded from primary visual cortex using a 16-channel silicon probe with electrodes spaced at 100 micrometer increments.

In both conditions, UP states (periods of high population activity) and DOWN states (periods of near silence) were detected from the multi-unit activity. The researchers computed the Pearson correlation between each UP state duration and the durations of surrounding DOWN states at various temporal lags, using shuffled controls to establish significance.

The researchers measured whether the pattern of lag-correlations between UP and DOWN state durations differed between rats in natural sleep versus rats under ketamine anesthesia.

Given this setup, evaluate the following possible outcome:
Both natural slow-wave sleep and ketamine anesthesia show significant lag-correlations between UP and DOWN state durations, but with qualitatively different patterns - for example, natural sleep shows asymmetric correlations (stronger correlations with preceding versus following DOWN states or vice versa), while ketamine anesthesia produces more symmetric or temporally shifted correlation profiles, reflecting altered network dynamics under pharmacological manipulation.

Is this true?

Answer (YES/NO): NO